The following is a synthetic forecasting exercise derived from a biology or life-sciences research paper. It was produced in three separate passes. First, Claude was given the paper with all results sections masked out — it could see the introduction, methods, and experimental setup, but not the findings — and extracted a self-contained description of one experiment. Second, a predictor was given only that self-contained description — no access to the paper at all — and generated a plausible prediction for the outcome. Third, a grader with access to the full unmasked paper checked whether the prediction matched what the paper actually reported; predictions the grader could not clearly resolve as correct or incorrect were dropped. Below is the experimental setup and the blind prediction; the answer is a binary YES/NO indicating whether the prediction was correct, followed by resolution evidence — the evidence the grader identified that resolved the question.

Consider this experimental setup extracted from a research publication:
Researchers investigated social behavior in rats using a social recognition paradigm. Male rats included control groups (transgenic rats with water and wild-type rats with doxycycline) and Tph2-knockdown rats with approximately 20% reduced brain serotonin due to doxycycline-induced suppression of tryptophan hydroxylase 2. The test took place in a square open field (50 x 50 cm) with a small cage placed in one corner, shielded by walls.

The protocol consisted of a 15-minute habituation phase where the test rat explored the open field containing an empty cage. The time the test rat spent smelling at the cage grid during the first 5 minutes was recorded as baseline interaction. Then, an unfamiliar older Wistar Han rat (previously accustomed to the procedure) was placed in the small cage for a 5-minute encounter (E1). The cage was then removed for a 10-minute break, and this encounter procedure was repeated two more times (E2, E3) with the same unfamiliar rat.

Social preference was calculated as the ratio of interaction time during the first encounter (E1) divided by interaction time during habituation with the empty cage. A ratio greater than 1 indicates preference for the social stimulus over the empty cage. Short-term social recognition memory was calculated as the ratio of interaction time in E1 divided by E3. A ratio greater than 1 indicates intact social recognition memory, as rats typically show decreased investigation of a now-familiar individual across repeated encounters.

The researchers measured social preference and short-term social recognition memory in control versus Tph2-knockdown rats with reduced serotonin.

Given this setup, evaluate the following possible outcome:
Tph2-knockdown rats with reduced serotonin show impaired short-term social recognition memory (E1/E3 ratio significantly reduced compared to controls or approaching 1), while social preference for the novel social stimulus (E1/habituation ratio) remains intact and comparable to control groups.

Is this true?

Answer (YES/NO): NO